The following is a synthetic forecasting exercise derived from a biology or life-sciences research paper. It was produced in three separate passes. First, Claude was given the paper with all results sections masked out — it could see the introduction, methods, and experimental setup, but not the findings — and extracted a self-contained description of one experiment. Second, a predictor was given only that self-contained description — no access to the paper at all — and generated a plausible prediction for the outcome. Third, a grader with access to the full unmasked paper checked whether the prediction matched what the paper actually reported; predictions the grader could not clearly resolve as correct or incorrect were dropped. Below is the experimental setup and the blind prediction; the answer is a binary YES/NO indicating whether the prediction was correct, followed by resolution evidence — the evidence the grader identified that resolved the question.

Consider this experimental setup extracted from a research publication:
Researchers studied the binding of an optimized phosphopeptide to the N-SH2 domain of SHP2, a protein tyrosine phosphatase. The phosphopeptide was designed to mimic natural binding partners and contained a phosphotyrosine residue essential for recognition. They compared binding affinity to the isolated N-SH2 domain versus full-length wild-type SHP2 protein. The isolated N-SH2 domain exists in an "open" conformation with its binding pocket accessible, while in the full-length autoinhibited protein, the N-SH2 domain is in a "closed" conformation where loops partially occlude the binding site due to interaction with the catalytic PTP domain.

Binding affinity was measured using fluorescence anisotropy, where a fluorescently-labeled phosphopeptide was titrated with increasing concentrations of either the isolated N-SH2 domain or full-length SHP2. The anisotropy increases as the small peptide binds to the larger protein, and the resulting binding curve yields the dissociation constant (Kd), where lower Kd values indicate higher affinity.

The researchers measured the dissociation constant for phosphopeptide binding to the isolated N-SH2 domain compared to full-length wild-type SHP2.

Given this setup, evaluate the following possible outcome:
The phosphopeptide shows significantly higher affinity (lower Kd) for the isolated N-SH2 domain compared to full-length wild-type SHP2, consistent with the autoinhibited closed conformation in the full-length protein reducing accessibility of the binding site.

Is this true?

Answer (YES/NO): YES